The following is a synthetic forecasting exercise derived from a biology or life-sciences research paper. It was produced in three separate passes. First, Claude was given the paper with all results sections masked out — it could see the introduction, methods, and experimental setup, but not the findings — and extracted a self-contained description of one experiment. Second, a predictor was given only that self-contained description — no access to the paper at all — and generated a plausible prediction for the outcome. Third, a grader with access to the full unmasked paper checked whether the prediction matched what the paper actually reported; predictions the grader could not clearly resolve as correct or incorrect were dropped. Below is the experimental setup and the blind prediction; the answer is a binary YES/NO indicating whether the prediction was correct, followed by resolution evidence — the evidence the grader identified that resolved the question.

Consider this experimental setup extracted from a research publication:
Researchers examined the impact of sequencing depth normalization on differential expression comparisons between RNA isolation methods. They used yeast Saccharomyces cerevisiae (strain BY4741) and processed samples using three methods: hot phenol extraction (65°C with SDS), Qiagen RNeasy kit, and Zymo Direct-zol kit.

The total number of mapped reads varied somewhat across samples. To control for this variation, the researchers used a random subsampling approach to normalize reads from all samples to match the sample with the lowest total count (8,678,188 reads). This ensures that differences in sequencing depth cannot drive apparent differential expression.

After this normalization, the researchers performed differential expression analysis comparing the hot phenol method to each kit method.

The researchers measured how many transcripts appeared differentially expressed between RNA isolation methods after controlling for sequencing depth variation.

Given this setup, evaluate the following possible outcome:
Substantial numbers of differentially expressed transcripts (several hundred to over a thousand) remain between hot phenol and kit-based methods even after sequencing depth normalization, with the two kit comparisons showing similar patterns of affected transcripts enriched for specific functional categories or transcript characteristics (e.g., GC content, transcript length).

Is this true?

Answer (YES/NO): YES